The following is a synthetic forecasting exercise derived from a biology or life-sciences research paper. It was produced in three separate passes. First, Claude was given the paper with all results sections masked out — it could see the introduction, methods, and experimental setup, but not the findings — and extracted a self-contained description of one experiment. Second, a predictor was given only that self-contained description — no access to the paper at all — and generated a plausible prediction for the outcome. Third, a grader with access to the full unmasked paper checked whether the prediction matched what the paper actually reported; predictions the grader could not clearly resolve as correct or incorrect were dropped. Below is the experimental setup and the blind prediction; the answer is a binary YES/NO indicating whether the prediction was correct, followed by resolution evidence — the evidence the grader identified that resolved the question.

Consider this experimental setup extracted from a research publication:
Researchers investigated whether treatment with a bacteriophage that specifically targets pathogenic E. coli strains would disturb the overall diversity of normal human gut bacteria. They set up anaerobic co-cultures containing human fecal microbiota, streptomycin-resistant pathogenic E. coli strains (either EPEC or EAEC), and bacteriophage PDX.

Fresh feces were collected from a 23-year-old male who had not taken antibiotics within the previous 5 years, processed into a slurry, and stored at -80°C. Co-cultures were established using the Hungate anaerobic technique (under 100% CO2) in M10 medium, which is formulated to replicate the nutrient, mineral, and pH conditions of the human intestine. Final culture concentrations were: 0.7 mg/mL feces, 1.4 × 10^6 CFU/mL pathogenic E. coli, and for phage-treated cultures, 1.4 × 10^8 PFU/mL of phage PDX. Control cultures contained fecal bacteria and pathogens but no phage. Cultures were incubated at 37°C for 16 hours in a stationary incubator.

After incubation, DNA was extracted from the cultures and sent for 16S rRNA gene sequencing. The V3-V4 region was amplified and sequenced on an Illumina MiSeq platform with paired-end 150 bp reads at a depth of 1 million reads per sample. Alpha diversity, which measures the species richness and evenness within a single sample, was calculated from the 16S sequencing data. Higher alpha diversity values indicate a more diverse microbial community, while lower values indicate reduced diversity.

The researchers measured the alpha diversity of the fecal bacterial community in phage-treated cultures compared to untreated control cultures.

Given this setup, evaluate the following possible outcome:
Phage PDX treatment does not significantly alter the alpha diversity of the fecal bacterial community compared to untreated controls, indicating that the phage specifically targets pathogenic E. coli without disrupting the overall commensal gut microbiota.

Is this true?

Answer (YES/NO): NO